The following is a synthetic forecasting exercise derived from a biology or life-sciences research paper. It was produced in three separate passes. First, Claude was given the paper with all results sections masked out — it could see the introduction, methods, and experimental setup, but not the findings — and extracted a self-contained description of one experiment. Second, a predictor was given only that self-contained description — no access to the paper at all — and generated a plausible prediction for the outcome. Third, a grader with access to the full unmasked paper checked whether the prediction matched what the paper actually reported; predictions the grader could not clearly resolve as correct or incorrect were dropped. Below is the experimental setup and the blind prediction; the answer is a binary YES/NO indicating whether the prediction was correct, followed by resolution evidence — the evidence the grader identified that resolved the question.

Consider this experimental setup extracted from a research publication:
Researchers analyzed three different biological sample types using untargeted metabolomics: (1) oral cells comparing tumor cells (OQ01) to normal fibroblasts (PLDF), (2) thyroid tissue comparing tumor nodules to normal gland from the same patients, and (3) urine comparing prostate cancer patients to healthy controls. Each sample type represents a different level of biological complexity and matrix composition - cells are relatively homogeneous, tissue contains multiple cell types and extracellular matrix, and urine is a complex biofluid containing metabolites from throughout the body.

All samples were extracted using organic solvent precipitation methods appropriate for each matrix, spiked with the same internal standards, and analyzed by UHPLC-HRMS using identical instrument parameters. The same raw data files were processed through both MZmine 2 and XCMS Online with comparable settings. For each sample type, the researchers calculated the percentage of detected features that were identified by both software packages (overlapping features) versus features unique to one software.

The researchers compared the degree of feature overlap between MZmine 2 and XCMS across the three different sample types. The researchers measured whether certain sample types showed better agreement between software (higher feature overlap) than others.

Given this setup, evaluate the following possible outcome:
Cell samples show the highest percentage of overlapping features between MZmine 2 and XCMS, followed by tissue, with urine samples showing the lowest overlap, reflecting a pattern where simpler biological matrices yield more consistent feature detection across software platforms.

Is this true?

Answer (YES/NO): NO